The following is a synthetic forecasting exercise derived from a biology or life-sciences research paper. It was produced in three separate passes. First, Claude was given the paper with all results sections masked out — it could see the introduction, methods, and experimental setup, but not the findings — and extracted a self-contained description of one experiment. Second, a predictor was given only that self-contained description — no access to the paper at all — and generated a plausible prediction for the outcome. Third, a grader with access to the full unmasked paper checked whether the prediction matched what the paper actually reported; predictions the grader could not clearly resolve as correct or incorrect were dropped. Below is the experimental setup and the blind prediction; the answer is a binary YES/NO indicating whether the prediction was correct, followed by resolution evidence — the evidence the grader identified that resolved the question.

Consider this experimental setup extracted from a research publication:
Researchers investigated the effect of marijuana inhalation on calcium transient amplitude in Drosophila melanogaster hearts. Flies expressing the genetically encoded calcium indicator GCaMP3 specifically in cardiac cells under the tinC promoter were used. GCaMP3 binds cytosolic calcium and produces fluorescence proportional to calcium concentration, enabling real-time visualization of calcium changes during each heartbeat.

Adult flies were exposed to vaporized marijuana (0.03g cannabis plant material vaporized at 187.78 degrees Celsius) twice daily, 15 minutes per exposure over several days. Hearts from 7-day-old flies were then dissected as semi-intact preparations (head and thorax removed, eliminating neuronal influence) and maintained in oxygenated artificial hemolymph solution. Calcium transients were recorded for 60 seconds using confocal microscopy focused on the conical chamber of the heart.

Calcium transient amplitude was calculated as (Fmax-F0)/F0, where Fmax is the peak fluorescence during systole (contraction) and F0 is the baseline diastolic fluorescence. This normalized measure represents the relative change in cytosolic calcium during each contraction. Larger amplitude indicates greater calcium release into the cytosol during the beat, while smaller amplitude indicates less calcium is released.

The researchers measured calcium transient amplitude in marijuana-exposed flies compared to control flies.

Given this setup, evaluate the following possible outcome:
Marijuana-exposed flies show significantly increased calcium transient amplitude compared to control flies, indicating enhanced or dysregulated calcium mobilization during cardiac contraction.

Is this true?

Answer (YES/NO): NO